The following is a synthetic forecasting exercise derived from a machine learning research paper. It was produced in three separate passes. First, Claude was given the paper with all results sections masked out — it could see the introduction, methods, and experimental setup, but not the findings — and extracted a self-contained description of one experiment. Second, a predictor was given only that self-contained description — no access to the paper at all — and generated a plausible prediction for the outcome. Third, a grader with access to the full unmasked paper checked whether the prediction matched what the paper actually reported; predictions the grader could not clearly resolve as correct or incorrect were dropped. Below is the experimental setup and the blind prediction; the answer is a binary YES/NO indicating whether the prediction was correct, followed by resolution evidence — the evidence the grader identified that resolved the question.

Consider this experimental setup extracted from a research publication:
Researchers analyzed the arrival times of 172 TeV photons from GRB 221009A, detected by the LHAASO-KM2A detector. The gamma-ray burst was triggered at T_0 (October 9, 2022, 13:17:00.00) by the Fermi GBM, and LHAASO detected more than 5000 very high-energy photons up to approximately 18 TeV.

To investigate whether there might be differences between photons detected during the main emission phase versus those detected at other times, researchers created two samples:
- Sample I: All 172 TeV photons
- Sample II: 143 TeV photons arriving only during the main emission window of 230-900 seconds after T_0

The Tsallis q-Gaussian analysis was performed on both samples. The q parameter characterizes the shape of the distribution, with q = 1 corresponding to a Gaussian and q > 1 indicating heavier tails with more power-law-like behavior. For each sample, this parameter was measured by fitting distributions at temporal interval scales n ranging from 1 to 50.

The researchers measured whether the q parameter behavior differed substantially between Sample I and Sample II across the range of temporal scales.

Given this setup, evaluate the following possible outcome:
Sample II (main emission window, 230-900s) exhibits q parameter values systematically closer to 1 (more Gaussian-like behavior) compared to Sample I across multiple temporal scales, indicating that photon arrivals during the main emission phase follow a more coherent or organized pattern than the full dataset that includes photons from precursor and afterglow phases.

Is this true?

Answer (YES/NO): NO